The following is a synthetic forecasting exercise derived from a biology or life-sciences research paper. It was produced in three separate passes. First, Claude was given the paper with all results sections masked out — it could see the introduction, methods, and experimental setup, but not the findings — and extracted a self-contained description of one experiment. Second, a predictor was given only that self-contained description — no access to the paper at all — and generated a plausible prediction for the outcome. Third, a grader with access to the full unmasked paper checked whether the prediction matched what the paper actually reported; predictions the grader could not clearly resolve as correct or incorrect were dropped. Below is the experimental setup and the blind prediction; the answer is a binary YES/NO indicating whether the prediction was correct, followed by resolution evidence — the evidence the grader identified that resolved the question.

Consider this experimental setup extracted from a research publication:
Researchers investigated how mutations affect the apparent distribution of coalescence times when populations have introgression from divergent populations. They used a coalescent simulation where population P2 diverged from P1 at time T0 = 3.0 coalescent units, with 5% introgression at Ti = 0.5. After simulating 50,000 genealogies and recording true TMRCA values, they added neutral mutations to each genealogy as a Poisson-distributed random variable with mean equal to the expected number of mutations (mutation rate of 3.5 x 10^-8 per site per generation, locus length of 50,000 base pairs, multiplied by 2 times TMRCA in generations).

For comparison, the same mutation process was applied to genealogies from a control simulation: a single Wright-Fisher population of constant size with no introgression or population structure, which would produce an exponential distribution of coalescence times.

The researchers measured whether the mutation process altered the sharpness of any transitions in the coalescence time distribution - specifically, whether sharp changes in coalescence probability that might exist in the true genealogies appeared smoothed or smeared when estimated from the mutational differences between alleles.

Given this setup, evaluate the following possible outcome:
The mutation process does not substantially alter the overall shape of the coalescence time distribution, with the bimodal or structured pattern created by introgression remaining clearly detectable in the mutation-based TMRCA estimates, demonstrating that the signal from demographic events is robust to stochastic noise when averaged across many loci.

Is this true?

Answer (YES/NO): NO